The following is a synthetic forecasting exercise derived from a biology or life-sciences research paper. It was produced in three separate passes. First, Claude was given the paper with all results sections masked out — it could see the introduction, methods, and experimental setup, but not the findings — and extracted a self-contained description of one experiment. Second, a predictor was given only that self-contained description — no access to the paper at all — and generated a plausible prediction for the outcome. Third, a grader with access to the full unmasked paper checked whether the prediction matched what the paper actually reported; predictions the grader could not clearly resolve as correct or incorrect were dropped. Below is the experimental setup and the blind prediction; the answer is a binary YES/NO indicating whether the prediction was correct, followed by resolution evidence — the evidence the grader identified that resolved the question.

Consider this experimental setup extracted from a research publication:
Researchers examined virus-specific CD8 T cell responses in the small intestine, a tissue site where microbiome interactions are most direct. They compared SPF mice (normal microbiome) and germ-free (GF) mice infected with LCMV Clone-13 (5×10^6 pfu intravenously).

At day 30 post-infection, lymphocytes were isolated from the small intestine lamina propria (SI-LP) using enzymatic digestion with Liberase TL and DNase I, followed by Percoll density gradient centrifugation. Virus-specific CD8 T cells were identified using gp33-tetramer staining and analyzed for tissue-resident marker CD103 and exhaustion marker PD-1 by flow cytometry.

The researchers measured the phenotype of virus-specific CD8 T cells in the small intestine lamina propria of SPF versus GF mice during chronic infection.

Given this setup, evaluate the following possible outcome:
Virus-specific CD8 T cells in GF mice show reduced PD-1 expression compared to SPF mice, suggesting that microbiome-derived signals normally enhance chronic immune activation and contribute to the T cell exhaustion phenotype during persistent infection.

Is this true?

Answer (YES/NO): NO